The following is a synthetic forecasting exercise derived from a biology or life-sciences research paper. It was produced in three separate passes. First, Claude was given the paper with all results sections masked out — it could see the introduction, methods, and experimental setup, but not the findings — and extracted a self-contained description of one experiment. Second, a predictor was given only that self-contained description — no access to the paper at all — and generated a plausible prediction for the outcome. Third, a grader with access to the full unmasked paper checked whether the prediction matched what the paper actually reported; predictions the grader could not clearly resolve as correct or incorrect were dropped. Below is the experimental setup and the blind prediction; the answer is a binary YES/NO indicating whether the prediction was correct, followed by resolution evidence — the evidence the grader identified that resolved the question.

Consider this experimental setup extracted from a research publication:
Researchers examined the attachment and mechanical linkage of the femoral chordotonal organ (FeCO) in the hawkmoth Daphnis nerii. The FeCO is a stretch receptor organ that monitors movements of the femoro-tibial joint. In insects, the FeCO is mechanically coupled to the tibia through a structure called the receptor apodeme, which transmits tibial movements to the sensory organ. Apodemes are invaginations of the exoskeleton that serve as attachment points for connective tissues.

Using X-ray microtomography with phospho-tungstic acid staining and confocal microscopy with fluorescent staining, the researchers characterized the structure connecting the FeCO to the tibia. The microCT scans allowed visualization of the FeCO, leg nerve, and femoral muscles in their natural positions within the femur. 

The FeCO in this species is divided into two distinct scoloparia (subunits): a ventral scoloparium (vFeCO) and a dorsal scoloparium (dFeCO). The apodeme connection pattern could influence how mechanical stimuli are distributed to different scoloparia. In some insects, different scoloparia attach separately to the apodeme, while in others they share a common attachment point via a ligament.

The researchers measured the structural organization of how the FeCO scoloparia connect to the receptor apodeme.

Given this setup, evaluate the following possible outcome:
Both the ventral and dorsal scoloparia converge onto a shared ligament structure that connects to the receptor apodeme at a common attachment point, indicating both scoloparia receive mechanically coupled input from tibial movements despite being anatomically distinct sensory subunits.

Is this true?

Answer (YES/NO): YES